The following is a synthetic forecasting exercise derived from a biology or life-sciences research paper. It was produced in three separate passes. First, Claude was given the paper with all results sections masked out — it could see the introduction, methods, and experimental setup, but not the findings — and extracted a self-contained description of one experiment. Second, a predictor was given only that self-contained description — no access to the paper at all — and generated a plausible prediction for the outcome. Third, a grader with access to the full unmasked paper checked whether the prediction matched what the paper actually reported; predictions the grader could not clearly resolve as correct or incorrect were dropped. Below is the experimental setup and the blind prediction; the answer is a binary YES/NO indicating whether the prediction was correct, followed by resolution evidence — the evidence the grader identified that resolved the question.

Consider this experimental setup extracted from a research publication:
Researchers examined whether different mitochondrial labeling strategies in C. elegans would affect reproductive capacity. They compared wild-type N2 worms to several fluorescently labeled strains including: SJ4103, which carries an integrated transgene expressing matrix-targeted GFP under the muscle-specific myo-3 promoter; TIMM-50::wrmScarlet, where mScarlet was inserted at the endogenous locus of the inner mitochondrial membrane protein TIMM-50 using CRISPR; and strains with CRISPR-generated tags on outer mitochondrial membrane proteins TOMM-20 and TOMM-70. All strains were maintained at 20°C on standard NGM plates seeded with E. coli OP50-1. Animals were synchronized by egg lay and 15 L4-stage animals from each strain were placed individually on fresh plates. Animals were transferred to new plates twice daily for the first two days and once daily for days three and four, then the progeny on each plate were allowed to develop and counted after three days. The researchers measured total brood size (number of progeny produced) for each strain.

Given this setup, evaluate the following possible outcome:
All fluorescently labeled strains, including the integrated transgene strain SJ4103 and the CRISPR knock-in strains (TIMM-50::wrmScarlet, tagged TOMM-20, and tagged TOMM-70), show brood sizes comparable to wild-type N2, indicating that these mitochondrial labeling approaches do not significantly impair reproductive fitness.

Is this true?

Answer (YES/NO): NO